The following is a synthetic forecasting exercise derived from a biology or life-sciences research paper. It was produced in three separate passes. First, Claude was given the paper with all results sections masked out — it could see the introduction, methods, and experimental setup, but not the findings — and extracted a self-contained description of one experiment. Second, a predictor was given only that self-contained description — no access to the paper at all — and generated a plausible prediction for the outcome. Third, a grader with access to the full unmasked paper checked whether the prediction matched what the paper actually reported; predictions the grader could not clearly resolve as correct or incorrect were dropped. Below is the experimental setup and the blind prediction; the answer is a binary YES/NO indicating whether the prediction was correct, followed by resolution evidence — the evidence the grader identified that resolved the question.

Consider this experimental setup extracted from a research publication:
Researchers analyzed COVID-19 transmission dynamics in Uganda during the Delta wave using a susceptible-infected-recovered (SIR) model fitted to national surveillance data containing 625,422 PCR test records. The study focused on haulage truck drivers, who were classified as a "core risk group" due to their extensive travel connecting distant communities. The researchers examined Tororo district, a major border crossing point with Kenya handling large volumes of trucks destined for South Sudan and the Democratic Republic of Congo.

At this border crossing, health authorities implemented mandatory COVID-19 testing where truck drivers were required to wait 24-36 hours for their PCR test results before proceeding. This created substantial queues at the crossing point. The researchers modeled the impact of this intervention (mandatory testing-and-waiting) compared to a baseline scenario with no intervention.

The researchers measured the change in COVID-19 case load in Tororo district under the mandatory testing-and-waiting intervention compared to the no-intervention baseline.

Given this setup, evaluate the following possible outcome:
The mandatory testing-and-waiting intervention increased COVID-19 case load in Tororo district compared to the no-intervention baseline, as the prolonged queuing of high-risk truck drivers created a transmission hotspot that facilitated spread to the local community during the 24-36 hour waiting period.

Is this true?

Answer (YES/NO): YES